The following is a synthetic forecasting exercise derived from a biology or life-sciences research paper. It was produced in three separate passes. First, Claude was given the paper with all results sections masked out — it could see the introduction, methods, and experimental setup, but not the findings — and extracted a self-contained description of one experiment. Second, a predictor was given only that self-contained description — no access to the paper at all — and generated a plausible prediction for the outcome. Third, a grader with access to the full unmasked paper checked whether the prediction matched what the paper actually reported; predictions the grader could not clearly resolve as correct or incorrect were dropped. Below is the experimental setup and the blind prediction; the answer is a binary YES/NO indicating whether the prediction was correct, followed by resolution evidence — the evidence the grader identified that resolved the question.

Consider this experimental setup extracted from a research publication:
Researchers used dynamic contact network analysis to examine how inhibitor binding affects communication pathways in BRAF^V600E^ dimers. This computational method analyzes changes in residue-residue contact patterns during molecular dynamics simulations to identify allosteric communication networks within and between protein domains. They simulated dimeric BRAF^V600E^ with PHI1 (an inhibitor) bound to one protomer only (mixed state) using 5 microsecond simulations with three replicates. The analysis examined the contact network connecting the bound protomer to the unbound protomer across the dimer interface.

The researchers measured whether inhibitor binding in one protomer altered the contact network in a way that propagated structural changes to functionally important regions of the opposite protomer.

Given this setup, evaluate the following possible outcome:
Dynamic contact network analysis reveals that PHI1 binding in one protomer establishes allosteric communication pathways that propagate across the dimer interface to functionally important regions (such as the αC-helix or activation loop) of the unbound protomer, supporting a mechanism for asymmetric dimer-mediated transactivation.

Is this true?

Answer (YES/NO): NO